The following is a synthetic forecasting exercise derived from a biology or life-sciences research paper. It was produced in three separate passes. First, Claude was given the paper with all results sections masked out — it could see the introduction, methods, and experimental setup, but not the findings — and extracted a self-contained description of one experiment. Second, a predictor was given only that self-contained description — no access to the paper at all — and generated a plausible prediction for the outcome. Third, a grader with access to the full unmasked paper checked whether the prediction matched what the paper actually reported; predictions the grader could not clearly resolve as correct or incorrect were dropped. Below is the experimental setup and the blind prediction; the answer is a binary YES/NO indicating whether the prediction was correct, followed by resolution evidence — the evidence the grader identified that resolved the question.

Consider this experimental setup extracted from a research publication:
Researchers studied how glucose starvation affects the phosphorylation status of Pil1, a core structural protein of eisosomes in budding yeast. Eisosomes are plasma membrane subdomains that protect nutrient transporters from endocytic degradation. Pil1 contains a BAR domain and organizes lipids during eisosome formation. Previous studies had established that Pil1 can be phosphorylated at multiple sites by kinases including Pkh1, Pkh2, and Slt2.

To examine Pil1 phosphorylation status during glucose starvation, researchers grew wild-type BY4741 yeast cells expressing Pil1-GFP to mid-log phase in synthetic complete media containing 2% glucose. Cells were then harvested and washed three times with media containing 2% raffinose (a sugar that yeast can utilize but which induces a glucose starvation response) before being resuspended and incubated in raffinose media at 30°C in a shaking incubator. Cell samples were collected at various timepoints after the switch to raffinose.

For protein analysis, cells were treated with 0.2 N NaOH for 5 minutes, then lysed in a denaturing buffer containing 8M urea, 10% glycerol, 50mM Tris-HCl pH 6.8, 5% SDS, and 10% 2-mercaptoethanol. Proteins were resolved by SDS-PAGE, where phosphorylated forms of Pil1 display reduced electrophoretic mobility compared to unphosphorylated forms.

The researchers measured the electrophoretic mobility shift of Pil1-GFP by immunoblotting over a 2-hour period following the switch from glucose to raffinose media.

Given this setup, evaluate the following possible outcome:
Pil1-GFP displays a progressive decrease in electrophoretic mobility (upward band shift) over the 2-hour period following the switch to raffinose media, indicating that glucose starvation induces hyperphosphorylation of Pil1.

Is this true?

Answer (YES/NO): NO